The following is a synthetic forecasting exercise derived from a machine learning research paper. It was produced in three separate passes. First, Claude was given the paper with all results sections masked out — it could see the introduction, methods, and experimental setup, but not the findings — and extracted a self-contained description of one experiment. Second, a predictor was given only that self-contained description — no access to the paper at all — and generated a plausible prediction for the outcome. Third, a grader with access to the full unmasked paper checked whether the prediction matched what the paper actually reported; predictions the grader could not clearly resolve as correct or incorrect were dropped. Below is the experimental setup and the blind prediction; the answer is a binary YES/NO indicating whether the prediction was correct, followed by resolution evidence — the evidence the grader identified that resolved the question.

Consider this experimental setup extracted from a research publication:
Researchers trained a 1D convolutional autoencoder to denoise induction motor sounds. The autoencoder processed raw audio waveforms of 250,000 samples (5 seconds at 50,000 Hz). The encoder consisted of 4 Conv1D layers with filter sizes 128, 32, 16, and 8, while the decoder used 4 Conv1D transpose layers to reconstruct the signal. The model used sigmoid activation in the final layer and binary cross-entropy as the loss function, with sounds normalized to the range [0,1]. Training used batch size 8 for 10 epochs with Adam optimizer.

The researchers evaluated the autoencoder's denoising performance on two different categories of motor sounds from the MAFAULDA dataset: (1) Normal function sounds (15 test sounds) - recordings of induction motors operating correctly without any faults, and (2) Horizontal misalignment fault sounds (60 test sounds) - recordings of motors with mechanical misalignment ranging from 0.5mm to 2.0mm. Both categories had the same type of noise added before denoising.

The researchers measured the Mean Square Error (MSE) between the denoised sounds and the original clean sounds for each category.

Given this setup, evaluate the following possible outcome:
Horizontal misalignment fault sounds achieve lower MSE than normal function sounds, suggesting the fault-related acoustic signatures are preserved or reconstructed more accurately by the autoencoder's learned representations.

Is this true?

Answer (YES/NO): NO